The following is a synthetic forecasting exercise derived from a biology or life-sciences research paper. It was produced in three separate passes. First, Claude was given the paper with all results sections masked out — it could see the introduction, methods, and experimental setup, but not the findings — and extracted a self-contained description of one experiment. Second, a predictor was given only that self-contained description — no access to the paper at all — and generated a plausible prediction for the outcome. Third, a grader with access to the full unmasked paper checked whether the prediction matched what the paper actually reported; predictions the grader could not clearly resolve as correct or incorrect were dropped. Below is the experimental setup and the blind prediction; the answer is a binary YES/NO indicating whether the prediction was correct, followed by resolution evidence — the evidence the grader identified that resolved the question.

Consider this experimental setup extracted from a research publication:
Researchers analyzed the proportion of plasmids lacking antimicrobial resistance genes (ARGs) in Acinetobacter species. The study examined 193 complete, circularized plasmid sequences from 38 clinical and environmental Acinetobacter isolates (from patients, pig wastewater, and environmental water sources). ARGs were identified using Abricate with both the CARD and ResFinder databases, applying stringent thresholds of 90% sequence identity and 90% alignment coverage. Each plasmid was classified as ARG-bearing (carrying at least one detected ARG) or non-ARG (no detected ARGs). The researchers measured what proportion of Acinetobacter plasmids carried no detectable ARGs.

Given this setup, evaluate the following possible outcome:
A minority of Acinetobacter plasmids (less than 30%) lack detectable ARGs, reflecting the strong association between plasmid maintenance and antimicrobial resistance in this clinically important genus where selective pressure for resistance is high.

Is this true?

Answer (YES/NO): NO